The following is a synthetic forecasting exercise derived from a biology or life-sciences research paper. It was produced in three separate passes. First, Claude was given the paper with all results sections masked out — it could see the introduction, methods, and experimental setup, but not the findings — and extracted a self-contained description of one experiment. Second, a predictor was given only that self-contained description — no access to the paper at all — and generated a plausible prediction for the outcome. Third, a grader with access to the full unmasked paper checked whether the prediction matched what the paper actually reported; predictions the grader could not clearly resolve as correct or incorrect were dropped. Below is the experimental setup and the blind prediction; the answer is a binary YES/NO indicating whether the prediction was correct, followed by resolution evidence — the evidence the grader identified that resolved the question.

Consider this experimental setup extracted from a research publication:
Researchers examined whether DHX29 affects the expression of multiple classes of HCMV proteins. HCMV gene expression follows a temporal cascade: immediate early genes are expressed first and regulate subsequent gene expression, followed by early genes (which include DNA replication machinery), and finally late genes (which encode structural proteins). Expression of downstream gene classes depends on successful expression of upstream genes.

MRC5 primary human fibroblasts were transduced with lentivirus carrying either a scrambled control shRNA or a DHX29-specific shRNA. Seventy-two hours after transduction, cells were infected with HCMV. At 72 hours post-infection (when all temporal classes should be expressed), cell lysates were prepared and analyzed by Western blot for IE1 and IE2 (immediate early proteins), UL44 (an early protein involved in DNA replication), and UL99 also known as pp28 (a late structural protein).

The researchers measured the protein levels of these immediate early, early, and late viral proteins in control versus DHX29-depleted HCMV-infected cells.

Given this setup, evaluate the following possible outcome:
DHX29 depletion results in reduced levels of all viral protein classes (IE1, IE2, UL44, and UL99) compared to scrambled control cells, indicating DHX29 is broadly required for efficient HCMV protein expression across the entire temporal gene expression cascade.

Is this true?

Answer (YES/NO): YES